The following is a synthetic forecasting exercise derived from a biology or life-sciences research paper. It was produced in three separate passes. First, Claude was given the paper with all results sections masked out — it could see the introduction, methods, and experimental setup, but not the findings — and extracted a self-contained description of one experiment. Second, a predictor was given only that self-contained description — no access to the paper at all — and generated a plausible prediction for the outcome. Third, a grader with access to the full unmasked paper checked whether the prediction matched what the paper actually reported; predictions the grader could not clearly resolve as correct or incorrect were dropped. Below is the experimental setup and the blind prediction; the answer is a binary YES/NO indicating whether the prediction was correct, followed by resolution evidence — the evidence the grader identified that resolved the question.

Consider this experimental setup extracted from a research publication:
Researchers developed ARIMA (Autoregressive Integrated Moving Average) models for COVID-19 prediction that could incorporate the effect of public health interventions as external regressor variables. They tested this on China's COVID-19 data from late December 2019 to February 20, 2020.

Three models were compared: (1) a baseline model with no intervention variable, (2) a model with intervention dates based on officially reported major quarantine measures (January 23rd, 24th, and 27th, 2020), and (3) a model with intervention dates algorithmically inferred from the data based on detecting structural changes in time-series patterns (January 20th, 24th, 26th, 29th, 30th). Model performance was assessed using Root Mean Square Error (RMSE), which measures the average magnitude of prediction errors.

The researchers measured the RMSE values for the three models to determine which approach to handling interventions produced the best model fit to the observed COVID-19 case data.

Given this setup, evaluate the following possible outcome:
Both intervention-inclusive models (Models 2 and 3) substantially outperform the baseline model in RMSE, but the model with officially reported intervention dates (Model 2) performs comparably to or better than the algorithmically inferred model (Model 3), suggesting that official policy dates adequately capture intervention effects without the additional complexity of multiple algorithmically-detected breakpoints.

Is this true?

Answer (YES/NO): NO